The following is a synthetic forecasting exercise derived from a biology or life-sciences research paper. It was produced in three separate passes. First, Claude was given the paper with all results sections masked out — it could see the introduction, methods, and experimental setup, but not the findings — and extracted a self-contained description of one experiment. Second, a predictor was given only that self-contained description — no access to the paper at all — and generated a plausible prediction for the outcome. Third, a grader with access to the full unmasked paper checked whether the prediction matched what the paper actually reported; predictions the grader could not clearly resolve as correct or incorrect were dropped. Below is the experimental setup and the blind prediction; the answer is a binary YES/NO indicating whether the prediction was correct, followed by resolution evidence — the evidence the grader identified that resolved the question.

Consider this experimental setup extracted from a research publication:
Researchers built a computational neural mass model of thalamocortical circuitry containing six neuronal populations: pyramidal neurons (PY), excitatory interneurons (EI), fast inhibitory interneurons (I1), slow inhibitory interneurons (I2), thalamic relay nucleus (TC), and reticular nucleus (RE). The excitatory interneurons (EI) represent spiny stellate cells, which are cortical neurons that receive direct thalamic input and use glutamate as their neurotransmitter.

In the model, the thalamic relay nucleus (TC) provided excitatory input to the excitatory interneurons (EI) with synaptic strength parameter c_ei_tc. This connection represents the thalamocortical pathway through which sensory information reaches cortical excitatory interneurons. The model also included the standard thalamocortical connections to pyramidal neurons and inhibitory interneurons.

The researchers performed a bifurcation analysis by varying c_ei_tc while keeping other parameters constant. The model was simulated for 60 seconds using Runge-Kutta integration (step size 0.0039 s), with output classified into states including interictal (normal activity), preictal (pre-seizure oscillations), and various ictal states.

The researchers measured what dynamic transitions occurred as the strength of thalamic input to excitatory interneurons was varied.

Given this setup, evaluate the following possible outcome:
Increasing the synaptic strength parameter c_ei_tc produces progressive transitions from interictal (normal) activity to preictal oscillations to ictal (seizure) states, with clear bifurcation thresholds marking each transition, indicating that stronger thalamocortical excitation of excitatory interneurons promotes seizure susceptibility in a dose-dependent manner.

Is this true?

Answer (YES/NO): NO